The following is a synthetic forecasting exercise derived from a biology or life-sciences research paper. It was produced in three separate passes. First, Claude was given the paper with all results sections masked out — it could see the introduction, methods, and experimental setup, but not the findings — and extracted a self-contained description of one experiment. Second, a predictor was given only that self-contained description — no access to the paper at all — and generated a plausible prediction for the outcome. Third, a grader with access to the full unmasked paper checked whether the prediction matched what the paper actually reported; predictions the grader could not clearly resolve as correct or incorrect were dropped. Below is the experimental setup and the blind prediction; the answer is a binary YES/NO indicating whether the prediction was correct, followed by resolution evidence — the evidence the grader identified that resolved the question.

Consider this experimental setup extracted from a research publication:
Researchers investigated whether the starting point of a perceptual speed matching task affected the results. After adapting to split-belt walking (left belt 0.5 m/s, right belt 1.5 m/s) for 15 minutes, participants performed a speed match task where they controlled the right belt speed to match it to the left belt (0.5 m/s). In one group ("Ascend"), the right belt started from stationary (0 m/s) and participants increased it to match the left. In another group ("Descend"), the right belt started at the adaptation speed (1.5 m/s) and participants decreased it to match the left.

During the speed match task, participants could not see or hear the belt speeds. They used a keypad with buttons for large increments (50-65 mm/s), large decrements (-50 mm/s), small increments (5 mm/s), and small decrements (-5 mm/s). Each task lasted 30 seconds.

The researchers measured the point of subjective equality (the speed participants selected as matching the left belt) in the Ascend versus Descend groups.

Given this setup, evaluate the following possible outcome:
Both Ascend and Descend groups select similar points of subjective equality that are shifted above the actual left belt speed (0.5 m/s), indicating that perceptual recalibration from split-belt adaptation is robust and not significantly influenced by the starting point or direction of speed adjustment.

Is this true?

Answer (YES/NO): YES